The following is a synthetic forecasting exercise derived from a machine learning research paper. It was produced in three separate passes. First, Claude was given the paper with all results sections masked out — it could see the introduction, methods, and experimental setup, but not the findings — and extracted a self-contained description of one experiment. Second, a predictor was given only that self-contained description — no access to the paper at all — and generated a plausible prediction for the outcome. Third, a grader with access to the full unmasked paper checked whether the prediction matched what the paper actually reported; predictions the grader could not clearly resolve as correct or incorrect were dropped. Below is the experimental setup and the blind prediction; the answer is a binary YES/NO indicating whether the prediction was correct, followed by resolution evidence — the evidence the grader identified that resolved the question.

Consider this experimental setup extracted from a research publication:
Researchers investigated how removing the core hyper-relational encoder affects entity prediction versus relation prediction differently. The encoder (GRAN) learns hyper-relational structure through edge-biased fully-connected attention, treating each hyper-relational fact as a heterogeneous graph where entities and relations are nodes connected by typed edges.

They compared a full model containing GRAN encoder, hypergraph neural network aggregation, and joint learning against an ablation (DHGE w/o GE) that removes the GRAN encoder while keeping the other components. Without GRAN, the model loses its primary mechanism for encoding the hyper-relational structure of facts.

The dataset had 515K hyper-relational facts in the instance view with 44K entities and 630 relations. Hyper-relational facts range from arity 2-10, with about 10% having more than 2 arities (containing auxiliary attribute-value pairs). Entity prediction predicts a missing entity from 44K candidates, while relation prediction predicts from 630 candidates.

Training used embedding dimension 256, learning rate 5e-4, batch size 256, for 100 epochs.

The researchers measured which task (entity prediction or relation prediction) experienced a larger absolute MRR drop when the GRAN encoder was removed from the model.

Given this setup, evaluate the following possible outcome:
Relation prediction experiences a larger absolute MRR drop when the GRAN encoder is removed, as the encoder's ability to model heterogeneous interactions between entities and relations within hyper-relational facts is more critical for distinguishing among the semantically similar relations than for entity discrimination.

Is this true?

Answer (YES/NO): YES